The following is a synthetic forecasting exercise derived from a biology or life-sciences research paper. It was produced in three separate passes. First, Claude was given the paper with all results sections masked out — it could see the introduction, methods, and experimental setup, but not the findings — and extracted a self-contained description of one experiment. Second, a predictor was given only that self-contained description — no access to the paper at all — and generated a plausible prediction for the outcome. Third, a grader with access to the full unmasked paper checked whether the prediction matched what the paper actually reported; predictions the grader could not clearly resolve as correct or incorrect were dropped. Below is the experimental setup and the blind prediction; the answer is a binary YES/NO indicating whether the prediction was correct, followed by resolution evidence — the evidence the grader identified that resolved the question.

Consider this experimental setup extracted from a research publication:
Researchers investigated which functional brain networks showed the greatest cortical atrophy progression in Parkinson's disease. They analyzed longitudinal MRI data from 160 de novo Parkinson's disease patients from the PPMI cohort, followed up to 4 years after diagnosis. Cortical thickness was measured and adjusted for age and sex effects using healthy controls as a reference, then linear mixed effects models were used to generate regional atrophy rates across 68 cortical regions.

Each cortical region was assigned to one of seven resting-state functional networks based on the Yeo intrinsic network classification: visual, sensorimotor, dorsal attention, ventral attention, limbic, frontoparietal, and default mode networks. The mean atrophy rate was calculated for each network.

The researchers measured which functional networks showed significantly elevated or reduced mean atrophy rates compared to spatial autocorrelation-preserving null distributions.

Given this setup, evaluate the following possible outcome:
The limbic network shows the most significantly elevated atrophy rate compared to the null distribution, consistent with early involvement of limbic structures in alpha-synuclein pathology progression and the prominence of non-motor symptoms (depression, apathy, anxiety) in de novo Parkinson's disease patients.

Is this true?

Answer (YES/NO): NO